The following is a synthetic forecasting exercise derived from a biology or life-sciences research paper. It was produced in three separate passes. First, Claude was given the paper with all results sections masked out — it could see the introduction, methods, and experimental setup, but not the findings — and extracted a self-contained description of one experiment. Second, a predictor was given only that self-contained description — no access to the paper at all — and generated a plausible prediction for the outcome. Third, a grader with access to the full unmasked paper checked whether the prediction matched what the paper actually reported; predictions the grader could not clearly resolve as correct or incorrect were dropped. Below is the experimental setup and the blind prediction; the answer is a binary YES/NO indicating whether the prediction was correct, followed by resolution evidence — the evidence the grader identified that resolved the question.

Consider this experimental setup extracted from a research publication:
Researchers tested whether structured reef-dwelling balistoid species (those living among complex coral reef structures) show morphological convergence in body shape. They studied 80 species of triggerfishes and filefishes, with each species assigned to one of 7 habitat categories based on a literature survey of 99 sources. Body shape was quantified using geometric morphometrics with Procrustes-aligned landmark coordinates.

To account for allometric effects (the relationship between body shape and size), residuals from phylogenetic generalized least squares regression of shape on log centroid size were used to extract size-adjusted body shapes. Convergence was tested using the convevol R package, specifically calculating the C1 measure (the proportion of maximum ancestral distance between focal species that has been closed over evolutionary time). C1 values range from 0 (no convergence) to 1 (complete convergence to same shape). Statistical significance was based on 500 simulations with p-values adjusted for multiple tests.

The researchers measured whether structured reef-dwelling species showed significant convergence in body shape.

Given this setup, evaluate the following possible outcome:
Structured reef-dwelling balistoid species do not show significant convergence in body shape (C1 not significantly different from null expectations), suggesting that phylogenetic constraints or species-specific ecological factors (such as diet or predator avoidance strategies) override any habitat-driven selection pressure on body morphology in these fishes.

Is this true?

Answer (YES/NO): NO